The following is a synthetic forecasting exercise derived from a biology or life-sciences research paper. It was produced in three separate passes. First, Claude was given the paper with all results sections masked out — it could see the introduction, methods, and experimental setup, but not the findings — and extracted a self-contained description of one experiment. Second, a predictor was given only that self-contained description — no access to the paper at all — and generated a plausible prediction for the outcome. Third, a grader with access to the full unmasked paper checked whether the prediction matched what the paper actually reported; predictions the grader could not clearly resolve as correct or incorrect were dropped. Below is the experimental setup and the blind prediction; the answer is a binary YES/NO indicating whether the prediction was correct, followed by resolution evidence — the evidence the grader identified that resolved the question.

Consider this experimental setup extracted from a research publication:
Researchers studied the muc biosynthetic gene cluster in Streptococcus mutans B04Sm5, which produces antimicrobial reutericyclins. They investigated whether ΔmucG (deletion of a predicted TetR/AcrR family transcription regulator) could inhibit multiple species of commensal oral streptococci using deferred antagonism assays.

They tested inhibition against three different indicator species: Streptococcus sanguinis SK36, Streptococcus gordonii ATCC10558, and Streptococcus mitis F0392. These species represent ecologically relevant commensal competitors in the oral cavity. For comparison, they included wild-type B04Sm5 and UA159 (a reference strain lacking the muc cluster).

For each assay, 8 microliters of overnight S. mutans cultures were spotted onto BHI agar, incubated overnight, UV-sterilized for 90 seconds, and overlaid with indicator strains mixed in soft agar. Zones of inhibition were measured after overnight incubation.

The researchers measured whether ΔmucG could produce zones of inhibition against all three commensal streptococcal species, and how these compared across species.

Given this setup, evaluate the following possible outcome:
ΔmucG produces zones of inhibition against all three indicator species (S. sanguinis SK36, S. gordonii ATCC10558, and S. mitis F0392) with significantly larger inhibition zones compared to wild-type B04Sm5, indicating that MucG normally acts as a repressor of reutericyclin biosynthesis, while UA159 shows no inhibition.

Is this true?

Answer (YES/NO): NO